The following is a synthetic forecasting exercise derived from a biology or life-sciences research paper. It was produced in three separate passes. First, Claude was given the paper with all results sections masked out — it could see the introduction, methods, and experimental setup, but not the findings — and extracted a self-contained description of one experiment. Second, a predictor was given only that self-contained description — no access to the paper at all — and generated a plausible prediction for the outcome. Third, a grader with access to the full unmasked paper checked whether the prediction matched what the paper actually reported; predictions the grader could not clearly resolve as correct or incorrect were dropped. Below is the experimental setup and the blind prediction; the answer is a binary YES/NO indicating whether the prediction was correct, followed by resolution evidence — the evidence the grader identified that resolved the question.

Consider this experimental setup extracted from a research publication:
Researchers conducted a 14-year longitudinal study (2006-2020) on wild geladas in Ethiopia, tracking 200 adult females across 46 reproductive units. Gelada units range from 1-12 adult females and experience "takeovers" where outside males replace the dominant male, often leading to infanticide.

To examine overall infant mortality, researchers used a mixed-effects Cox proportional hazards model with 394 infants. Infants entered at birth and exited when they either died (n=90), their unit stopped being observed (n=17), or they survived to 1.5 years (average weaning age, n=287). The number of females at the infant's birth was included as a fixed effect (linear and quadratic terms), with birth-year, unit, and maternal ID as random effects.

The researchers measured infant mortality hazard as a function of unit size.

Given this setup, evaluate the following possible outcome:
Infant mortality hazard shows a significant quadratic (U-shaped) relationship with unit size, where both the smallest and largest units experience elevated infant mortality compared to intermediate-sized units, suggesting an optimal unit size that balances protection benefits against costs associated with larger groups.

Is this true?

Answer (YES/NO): YES